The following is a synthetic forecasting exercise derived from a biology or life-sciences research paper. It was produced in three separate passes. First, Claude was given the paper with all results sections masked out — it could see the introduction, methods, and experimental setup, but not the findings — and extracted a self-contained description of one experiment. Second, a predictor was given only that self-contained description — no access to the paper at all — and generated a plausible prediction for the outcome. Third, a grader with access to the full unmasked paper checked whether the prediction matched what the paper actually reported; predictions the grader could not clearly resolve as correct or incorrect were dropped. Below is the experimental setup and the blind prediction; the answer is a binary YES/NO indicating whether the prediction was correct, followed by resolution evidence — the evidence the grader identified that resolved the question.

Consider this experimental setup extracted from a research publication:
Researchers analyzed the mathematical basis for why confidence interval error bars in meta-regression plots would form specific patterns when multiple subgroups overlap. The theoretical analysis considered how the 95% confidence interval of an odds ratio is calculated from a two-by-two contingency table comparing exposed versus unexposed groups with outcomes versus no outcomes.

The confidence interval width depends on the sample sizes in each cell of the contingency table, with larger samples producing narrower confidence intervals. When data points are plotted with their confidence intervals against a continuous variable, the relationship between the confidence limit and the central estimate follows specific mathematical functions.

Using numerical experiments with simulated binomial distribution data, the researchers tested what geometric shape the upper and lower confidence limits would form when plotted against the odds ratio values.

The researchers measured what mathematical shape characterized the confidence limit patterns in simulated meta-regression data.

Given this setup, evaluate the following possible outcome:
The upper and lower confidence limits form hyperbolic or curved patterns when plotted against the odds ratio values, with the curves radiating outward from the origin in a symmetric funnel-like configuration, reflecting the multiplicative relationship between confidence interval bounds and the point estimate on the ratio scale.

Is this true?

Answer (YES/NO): NO